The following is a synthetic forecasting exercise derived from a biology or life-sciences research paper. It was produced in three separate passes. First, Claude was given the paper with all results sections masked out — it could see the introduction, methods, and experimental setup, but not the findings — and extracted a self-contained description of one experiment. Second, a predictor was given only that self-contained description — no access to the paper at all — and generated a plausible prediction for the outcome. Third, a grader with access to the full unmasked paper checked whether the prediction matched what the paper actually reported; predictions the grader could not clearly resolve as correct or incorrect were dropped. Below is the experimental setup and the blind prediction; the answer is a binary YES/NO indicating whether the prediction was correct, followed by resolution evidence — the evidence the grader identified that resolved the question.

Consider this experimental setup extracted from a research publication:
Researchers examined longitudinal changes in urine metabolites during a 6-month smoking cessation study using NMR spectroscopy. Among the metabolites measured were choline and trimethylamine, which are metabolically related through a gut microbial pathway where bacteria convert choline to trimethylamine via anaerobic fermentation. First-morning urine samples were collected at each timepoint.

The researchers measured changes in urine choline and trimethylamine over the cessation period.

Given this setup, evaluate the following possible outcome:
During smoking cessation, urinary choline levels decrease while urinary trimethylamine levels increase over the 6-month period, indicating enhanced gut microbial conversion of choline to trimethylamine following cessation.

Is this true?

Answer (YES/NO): NO